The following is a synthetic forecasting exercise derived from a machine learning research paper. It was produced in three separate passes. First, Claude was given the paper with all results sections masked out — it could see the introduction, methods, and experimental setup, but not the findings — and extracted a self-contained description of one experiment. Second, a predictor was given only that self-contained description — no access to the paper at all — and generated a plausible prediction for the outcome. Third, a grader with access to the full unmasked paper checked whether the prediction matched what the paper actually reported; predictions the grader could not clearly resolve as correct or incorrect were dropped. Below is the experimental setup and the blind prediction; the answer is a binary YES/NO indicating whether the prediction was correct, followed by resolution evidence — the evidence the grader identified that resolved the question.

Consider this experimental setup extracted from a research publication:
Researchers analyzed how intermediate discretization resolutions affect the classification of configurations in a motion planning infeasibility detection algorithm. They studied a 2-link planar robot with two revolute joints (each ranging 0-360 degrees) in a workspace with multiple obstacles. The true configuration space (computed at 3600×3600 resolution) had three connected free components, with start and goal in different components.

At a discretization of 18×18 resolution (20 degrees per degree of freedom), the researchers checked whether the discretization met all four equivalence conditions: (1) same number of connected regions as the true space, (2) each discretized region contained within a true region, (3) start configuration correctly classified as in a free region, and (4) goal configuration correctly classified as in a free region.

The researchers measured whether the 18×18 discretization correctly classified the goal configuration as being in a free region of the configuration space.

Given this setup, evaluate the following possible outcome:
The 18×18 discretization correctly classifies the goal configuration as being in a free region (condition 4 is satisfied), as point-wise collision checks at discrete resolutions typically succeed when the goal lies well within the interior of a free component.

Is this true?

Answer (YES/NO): NO